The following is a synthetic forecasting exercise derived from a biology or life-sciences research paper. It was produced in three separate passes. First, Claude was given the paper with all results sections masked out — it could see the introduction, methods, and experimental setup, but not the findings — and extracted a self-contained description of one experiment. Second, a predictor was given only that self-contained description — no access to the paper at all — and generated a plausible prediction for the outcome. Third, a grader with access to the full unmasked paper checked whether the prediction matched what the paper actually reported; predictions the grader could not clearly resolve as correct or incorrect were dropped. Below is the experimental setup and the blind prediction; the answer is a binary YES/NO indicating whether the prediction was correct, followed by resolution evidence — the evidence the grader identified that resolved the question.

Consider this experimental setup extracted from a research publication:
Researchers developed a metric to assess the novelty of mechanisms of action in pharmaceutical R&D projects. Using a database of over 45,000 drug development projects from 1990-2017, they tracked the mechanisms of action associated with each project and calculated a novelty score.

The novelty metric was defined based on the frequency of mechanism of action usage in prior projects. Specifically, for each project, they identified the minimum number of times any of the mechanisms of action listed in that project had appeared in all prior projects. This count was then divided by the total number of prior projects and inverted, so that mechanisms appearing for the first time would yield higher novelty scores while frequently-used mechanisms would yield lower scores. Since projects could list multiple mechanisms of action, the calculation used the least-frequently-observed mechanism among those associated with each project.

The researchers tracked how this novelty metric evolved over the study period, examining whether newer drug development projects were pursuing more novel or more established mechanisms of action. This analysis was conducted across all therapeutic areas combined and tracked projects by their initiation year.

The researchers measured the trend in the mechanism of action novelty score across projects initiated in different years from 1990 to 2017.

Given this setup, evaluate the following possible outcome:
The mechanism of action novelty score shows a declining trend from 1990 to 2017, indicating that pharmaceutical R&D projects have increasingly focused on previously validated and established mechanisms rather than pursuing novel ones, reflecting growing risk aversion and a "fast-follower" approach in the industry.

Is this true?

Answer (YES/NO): NO